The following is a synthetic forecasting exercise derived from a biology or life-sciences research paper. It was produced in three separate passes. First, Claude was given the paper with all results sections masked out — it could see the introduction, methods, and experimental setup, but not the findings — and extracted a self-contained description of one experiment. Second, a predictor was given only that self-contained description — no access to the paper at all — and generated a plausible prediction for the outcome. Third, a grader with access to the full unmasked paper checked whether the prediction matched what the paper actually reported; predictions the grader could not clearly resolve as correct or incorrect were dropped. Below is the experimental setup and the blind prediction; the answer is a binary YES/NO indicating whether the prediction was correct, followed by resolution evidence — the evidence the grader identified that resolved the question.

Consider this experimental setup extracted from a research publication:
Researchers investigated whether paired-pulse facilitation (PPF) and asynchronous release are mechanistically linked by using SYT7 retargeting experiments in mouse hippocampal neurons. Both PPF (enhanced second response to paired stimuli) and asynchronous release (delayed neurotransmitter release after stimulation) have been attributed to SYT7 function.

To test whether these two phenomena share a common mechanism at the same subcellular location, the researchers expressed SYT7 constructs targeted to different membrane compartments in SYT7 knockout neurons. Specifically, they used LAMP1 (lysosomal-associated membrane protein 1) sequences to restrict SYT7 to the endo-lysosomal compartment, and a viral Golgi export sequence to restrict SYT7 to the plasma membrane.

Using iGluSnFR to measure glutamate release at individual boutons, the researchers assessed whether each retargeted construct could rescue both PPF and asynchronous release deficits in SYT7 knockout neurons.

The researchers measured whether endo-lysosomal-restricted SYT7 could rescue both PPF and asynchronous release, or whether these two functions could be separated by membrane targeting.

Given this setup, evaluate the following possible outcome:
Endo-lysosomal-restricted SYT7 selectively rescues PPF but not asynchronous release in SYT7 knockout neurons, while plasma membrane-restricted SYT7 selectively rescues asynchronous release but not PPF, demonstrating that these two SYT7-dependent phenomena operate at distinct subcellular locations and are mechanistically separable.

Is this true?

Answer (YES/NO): NO